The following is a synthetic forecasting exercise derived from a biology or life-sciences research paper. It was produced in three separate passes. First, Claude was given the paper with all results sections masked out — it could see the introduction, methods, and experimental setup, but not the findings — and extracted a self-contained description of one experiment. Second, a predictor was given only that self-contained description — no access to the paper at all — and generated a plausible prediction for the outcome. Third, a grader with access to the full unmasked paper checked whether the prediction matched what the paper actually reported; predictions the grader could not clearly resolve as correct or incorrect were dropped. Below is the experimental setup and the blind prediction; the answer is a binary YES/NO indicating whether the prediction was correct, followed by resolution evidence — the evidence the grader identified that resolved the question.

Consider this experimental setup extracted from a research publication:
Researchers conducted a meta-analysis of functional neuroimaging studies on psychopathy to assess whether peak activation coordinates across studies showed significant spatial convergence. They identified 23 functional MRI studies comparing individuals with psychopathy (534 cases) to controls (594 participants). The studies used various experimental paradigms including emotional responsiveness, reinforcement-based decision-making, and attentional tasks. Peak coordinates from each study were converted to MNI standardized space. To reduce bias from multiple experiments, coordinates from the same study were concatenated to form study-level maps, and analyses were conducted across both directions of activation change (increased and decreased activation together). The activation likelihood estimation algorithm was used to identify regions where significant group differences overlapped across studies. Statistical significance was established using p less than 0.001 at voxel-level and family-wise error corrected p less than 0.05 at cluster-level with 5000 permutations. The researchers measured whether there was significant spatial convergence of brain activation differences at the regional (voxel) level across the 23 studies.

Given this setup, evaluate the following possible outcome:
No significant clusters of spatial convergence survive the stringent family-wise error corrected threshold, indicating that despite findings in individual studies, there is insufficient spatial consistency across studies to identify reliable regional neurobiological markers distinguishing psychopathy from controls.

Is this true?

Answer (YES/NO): YES